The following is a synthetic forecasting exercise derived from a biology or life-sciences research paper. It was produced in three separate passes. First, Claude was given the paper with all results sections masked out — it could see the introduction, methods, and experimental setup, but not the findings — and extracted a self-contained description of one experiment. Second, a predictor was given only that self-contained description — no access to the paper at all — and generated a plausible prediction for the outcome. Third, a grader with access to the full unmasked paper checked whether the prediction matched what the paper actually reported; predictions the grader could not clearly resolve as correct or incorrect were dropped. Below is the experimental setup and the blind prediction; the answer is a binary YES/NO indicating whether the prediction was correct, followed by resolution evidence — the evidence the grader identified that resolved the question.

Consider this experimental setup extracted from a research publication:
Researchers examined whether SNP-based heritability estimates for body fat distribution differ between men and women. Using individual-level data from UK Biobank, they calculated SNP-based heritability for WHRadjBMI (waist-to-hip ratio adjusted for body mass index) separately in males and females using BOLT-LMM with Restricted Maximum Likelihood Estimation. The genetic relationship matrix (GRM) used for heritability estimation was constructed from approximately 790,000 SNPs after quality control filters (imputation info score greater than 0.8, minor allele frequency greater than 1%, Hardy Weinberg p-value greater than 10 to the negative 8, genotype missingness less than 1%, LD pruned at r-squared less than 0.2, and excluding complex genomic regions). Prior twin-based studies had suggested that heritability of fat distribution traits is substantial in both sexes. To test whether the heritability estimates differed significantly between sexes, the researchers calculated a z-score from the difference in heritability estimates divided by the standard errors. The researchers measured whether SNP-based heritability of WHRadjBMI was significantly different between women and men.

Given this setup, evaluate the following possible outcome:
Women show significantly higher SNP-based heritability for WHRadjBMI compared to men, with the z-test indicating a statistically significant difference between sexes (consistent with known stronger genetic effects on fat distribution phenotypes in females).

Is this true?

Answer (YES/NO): YES